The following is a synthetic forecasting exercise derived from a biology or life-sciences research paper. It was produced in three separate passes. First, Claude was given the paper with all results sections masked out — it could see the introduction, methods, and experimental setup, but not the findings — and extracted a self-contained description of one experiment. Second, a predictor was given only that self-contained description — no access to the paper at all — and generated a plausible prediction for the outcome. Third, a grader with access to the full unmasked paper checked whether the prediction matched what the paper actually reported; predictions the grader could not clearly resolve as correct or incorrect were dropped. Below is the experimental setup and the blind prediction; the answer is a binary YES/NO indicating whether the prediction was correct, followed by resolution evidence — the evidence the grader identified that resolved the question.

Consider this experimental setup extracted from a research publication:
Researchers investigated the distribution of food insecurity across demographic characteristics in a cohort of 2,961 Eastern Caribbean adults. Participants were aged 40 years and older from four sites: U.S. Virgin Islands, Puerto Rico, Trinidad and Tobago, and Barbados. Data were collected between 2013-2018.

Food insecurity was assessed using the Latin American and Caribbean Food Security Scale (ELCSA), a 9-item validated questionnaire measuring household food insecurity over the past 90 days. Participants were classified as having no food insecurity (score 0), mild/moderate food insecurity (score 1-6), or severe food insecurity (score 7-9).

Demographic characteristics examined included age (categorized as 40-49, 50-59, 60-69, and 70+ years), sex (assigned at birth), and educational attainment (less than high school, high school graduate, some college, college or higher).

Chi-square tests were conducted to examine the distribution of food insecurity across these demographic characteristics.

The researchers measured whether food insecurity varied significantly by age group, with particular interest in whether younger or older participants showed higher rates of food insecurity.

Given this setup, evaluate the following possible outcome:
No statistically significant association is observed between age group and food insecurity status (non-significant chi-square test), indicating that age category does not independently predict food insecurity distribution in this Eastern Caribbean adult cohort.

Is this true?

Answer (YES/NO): NO